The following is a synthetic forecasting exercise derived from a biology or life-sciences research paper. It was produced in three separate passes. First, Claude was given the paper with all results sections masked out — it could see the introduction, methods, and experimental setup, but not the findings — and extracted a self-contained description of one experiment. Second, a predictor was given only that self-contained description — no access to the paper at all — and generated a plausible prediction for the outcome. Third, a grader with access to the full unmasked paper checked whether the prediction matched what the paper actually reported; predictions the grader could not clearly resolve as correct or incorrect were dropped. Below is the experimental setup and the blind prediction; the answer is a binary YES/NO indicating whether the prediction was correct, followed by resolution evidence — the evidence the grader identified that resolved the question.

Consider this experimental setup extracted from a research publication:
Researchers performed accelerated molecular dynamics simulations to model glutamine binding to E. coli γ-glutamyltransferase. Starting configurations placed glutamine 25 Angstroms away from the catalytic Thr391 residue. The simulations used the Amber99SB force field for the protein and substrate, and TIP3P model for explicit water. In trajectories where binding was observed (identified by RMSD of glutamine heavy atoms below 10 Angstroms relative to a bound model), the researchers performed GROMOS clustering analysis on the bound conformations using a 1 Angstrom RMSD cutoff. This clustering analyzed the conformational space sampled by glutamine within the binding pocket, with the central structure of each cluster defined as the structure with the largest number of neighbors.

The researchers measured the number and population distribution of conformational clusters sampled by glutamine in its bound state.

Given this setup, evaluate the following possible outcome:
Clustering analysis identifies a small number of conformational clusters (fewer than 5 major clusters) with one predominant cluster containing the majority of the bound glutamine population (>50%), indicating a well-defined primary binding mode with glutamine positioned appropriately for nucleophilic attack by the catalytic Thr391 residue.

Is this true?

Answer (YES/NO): YES